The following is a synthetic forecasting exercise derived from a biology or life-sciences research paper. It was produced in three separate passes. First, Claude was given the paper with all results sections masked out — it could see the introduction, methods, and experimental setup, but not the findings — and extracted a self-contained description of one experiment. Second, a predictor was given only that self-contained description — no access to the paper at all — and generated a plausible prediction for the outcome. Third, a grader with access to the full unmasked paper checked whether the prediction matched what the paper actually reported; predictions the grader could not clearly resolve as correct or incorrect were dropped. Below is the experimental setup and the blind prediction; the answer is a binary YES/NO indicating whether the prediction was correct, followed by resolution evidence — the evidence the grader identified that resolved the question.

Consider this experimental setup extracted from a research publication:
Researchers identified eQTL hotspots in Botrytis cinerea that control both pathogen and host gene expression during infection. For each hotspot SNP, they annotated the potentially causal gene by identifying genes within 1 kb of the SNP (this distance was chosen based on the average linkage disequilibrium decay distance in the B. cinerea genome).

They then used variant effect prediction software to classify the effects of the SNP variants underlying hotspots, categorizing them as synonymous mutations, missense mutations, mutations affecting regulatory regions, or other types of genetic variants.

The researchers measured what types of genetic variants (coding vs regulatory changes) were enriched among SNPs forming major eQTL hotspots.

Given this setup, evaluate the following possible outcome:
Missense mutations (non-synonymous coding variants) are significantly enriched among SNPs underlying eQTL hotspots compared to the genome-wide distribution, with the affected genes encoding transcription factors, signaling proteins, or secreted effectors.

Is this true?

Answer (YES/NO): NO